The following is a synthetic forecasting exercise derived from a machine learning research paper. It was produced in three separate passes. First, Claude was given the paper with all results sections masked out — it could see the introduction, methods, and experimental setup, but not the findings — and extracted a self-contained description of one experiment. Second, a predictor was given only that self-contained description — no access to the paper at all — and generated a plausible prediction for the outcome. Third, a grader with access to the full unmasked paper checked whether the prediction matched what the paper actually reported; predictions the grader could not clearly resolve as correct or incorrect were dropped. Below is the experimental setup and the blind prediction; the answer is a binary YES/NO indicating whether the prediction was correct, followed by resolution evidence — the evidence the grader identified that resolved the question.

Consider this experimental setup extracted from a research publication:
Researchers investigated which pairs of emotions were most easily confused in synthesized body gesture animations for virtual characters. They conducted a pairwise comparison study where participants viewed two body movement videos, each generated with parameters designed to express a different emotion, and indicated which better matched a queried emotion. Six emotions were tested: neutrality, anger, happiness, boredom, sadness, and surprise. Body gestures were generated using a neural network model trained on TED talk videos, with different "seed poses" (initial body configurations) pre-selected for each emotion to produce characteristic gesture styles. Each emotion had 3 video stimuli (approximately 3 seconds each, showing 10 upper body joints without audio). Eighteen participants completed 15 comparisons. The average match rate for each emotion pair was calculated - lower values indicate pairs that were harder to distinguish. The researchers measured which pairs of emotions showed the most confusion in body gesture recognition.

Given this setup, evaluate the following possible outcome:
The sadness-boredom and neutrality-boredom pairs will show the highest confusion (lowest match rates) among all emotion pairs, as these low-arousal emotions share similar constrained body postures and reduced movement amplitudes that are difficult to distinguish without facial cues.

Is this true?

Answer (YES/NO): NO